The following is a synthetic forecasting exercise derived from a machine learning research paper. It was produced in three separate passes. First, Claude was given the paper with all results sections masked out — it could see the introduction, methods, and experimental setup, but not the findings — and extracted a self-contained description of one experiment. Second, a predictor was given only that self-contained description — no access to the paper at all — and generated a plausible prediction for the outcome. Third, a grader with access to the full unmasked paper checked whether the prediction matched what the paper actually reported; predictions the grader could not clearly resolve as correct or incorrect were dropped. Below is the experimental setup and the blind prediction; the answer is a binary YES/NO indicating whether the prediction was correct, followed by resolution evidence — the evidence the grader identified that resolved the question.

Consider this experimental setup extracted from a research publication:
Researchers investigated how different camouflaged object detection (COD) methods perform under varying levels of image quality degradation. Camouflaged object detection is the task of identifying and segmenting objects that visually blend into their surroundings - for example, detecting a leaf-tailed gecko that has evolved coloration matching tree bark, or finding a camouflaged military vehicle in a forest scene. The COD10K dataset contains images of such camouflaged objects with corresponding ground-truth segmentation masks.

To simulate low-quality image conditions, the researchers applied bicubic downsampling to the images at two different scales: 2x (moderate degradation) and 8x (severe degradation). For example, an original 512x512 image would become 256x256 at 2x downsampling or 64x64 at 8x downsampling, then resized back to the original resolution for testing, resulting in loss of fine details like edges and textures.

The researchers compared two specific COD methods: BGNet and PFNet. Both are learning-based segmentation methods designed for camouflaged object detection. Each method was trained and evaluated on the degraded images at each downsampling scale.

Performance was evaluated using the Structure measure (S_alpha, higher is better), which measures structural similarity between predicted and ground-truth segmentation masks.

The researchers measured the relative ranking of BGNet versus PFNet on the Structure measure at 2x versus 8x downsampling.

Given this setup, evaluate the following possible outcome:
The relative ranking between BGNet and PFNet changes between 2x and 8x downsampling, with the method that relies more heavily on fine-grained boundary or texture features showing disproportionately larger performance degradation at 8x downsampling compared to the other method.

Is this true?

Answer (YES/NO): YES